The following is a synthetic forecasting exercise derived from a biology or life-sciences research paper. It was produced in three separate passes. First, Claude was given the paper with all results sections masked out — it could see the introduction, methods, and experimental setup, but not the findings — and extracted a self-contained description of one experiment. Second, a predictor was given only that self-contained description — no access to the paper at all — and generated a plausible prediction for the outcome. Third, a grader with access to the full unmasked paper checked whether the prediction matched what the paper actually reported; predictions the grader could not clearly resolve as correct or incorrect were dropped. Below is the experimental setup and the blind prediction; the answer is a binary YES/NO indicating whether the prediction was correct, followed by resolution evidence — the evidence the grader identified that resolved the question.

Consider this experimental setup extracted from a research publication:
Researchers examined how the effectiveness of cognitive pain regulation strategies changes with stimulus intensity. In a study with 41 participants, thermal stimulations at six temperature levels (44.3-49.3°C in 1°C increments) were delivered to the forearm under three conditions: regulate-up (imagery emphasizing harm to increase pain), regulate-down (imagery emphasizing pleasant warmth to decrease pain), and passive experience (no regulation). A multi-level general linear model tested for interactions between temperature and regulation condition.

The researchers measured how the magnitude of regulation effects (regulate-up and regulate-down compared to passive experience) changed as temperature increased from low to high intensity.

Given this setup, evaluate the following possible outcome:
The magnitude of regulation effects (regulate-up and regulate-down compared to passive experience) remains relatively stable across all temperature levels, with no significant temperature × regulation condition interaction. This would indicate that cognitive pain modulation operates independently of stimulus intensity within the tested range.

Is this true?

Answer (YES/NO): NO